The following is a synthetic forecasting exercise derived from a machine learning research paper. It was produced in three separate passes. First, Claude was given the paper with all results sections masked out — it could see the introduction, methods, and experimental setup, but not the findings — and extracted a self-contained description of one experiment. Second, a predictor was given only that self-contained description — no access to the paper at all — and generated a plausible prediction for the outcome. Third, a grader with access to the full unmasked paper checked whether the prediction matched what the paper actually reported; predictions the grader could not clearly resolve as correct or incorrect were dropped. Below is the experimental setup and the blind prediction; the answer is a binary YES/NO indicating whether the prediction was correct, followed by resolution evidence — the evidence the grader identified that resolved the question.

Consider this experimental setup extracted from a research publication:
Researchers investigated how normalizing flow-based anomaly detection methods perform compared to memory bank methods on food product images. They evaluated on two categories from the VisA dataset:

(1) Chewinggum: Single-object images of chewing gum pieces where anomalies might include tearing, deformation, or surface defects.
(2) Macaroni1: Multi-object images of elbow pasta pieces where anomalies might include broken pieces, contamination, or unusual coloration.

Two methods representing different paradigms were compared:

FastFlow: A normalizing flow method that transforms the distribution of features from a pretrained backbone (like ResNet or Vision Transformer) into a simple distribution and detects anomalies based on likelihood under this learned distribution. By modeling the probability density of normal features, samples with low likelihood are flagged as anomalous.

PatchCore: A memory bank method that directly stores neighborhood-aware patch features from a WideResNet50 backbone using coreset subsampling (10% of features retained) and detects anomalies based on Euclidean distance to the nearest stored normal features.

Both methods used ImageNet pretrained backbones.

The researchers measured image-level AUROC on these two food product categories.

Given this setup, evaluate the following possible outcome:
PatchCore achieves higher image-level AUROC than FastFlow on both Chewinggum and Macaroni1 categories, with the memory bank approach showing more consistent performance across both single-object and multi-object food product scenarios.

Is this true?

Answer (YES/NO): NO